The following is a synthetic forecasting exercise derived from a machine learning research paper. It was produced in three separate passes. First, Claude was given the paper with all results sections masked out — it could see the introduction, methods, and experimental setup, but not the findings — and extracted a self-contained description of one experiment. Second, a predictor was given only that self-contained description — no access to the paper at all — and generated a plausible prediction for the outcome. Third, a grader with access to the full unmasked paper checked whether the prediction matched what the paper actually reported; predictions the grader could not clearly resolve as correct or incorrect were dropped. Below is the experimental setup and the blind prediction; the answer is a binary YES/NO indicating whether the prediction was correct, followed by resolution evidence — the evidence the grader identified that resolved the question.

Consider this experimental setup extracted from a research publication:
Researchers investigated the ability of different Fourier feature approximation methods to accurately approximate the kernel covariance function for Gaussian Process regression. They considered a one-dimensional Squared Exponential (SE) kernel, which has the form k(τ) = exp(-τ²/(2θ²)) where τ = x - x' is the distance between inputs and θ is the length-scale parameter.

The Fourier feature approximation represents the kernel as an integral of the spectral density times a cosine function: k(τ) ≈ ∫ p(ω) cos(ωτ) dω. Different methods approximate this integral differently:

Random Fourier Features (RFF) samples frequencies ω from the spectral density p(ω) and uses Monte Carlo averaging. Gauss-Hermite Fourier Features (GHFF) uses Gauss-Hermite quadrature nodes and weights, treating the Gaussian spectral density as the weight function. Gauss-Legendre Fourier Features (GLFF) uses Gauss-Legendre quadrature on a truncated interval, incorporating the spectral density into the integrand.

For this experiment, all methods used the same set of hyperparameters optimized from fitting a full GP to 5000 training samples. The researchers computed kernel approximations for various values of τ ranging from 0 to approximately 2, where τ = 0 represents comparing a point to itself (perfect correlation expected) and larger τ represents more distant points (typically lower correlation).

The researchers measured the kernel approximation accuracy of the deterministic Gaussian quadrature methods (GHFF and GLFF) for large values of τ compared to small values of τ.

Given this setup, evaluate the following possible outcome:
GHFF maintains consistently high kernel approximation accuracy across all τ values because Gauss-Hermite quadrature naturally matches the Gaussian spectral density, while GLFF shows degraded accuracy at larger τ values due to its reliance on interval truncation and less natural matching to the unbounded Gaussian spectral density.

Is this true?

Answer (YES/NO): NO